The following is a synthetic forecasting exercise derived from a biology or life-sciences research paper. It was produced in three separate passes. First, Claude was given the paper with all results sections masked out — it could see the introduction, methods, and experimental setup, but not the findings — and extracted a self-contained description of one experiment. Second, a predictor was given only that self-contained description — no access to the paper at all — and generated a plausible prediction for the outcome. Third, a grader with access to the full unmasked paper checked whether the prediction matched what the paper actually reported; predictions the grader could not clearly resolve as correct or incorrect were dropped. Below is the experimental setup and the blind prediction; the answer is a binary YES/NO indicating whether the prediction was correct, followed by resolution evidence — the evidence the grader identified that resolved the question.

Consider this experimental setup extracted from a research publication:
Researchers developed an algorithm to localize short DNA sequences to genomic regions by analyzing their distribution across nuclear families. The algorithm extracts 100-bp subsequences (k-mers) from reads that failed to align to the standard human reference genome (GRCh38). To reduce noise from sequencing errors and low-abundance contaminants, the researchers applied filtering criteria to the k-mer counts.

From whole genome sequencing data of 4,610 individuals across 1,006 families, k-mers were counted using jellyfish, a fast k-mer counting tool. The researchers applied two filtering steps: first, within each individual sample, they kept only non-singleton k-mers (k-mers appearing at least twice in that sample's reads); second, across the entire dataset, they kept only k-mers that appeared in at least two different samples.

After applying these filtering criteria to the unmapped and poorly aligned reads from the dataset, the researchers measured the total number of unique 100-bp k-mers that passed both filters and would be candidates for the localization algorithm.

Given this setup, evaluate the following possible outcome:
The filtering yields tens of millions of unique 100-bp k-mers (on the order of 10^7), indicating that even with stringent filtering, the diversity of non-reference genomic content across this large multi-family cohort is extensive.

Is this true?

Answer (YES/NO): NO